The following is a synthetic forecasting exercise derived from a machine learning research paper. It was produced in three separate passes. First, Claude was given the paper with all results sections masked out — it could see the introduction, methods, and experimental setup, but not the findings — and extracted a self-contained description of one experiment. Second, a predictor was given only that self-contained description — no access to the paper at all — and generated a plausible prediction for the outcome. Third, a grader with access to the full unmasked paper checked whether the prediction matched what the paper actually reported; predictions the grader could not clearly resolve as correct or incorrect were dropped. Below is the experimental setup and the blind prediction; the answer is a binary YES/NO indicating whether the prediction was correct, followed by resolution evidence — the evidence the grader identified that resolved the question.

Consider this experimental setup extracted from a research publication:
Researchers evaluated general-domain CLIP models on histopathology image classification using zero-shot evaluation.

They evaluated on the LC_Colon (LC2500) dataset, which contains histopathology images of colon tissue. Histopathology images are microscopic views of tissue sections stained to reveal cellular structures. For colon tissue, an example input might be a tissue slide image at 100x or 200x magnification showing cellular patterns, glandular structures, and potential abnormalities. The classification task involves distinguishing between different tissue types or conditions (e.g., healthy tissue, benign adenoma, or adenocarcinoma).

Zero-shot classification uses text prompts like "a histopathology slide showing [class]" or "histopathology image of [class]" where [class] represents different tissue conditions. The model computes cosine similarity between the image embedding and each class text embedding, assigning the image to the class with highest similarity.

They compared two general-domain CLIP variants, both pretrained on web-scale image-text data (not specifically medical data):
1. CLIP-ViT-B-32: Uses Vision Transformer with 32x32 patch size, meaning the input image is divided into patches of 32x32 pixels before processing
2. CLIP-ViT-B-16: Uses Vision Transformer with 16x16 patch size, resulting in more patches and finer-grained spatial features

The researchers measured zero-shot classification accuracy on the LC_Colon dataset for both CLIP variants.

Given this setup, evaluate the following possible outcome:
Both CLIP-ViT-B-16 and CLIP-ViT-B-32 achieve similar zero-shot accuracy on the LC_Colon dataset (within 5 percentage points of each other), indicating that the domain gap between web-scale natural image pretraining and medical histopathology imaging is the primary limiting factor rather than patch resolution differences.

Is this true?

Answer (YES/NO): NO